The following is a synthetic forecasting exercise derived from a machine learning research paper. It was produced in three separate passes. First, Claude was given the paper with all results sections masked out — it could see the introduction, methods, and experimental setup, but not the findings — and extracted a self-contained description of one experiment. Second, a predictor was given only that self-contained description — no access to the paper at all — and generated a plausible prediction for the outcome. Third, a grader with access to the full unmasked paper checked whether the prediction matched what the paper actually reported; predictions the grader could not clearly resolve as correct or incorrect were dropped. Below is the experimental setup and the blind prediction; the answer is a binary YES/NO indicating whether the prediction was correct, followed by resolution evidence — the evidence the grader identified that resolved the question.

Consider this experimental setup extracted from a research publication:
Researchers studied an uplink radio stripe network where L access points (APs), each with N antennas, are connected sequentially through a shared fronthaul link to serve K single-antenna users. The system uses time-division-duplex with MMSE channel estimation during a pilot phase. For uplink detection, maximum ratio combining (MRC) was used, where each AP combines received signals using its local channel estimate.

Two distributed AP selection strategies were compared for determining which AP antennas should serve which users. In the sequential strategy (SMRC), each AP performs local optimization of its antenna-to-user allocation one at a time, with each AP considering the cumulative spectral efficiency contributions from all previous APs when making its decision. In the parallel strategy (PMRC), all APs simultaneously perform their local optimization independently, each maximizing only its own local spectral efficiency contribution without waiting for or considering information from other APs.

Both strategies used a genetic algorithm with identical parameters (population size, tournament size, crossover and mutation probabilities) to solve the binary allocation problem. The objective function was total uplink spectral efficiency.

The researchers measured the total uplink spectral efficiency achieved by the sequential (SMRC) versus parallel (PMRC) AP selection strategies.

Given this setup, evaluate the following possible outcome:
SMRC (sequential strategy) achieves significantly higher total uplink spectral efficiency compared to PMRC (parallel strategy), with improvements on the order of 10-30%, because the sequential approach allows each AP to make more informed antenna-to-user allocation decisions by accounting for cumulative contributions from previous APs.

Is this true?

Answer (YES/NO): NO